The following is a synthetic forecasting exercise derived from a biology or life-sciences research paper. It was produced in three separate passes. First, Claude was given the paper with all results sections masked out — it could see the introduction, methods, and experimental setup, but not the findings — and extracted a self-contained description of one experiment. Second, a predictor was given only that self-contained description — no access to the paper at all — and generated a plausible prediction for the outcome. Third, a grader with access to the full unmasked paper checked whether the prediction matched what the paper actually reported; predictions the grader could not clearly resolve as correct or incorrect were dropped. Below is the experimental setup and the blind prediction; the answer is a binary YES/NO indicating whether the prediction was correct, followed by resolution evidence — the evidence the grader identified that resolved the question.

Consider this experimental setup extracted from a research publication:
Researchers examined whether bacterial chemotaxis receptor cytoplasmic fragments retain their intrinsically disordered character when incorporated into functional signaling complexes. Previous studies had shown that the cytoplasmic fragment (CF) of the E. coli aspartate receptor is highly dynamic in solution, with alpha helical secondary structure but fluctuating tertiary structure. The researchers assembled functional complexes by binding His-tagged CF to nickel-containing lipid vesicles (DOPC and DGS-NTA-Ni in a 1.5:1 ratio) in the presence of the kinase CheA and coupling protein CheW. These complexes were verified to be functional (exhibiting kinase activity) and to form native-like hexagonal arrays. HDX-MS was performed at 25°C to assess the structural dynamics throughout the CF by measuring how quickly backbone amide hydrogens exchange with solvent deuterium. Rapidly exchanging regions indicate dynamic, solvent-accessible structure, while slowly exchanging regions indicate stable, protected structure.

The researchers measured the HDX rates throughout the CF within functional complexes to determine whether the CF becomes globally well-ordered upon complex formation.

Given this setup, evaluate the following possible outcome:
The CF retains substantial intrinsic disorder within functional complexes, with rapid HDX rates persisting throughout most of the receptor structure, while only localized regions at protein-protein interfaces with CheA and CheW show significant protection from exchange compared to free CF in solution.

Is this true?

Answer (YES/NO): YES